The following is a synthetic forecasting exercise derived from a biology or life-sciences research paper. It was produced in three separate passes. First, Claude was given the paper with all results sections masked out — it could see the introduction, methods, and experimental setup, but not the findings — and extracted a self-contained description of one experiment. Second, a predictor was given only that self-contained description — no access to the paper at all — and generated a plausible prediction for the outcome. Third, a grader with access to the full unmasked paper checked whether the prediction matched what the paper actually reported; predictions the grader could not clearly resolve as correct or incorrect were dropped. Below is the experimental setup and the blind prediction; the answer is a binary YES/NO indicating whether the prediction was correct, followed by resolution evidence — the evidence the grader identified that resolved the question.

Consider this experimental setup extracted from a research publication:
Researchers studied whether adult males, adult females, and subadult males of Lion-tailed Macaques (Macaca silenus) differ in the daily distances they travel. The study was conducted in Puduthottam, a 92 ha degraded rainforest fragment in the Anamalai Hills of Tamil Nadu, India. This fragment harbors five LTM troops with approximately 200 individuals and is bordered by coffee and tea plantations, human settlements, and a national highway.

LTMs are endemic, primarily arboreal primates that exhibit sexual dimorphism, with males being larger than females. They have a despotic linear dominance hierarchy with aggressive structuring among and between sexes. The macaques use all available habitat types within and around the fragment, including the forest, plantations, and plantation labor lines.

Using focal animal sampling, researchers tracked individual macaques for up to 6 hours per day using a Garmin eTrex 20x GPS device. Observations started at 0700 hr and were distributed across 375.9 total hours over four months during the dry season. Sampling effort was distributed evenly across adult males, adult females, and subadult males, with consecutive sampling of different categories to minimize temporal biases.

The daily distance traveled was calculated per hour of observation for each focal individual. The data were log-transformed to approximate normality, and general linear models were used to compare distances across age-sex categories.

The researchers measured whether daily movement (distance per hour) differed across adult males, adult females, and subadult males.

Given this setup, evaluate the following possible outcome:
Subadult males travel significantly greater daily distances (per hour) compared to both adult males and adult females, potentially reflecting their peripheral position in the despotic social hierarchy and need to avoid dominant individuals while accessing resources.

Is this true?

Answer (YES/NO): NO